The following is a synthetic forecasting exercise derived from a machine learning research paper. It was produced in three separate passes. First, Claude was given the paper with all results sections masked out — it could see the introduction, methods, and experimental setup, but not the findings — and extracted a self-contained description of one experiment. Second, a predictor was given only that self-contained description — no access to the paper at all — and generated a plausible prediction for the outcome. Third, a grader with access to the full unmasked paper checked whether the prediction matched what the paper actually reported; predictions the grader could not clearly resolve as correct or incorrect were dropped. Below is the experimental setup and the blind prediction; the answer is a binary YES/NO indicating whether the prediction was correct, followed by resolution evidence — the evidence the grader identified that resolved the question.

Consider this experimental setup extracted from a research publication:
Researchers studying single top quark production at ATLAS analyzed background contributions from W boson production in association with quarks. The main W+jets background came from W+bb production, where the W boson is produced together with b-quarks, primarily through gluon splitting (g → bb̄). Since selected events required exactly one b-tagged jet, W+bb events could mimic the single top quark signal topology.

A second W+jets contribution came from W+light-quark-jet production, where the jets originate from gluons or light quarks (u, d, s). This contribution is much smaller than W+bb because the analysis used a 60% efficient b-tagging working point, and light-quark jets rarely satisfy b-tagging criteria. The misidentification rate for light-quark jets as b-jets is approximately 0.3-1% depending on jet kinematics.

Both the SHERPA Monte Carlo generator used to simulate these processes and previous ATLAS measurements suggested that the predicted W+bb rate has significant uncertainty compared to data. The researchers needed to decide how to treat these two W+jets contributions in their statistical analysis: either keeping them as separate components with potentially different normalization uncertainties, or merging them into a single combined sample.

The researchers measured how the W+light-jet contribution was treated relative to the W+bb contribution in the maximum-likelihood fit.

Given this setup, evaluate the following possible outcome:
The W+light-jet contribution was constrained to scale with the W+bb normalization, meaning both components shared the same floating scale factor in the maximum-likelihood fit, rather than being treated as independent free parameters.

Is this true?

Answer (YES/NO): NO